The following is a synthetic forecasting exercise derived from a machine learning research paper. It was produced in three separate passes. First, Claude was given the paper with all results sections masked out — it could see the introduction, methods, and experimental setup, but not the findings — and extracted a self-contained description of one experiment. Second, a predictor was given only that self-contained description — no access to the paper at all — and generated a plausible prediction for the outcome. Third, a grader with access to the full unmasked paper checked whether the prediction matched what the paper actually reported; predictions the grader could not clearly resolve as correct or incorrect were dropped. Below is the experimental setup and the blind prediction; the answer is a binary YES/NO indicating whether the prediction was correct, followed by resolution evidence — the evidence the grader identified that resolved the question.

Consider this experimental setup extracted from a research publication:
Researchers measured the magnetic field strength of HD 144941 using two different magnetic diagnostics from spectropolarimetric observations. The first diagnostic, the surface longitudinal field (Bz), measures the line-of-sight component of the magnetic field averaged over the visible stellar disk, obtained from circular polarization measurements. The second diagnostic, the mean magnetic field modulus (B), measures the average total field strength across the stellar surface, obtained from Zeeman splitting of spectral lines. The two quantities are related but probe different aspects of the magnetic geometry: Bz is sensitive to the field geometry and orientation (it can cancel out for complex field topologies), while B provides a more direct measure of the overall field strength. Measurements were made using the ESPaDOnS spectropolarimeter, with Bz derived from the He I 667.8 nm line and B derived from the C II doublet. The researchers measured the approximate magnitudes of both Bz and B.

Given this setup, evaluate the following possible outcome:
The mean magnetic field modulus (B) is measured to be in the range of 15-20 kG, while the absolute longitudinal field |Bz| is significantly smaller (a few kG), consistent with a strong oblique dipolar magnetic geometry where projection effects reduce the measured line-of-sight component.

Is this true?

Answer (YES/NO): NO